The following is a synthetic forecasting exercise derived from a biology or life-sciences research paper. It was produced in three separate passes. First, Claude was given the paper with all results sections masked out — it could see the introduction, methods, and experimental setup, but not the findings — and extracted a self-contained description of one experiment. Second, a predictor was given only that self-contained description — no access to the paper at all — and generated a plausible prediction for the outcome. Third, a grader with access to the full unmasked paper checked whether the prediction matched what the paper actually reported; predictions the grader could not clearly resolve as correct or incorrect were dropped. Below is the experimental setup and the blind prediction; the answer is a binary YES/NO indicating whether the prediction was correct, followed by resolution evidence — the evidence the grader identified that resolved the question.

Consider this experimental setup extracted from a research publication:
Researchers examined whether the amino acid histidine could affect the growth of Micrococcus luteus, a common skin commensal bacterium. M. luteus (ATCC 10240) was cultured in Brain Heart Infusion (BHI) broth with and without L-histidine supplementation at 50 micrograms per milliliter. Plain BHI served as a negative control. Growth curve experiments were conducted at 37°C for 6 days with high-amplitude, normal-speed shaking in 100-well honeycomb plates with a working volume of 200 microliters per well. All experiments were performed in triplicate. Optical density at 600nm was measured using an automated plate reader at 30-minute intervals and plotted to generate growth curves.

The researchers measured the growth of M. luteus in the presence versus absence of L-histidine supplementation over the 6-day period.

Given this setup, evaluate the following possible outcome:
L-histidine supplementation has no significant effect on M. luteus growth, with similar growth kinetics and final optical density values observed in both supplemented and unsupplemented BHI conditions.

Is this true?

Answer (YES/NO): NO